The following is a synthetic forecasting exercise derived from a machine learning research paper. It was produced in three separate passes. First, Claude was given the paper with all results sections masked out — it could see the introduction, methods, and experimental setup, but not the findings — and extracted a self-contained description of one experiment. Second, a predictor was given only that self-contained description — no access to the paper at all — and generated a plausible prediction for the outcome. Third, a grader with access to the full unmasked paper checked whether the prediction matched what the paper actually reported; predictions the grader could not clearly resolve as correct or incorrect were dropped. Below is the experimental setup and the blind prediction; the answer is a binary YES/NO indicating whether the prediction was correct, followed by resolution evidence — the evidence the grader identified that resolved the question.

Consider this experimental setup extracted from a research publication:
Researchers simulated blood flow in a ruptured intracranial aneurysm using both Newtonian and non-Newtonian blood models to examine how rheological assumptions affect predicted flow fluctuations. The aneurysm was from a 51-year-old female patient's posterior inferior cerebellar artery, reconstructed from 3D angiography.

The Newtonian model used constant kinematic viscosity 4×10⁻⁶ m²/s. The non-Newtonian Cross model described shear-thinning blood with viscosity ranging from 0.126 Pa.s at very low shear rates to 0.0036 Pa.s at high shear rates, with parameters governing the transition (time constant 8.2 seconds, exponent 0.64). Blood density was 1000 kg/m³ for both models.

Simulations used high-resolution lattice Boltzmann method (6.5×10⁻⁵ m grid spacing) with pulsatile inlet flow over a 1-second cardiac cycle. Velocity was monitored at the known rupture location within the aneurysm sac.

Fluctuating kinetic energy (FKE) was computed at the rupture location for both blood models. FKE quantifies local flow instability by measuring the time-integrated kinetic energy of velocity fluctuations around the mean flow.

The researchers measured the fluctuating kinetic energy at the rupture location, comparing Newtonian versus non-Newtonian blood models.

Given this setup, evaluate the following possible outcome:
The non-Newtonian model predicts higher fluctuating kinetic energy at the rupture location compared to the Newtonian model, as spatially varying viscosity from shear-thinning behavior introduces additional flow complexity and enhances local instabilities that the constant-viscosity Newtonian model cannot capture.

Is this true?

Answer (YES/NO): YES